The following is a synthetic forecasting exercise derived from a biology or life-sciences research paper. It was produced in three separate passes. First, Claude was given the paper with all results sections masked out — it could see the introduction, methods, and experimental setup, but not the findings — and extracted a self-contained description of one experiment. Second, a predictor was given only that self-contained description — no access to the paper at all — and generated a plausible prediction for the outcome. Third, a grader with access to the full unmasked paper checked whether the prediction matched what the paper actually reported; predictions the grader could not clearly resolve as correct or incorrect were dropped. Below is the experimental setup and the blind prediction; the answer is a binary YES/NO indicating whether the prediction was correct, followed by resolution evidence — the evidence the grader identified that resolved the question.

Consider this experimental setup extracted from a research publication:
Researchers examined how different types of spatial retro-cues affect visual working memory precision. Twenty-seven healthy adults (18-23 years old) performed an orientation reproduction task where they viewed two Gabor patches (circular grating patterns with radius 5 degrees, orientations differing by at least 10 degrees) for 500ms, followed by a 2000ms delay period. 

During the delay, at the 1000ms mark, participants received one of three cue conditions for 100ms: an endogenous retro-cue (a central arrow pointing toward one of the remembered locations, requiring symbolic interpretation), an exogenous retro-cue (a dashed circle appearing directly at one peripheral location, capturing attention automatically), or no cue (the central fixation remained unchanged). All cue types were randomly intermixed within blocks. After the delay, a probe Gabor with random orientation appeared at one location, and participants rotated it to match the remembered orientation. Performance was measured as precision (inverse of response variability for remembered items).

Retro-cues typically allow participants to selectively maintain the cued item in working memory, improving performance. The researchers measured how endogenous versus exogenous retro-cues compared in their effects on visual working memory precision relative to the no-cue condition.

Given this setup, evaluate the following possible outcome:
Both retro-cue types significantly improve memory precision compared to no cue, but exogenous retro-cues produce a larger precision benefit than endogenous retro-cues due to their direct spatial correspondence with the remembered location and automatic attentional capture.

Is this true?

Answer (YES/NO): NO